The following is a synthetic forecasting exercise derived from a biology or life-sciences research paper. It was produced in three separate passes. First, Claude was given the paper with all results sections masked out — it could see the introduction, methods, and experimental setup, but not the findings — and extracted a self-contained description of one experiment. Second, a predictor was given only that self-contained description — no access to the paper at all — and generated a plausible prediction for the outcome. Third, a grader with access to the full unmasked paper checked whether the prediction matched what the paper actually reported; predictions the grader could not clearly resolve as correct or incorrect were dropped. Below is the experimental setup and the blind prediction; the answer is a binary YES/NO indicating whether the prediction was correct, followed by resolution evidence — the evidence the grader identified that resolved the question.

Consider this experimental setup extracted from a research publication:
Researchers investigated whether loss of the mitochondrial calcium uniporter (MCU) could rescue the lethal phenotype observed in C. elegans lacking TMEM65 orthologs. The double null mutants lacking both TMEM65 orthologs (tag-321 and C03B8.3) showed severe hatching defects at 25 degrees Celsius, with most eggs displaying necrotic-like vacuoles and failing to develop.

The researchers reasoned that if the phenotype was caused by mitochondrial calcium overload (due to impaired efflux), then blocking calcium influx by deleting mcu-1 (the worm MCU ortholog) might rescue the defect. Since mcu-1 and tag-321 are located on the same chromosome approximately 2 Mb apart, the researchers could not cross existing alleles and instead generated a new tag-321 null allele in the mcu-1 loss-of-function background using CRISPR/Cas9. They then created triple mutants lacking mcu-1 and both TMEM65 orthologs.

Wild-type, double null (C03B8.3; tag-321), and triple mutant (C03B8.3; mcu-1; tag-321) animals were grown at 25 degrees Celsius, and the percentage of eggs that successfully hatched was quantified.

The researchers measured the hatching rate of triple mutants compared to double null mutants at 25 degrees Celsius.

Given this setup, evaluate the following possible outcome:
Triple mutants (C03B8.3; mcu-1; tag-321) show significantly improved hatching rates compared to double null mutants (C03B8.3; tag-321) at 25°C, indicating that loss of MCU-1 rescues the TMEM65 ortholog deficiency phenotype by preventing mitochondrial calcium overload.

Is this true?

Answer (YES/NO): YES